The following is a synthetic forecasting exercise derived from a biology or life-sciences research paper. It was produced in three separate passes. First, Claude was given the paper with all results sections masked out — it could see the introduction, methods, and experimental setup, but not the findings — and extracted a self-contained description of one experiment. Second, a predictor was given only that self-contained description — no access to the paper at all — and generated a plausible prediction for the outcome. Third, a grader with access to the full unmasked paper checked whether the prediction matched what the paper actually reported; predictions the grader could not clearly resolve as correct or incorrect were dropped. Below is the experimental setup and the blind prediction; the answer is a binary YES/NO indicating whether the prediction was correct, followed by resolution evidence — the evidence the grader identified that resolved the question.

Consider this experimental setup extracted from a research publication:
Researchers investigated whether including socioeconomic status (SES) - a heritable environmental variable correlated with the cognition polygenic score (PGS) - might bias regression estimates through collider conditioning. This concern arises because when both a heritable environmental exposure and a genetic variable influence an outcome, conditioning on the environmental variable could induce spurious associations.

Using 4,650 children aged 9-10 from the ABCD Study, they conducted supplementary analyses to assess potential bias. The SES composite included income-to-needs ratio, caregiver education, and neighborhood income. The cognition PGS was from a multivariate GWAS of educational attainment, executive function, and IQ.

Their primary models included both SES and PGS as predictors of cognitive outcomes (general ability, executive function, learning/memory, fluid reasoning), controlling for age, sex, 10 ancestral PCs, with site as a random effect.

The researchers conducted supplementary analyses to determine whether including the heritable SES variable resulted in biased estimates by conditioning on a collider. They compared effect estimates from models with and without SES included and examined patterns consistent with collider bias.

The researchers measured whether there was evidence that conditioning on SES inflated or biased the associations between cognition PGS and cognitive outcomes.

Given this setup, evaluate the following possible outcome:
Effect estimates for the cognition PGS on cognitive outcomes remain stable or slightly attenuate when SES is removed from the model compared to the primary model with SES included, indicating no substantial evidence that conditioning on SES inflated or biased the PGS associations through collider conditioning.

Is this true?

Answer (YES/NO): NO